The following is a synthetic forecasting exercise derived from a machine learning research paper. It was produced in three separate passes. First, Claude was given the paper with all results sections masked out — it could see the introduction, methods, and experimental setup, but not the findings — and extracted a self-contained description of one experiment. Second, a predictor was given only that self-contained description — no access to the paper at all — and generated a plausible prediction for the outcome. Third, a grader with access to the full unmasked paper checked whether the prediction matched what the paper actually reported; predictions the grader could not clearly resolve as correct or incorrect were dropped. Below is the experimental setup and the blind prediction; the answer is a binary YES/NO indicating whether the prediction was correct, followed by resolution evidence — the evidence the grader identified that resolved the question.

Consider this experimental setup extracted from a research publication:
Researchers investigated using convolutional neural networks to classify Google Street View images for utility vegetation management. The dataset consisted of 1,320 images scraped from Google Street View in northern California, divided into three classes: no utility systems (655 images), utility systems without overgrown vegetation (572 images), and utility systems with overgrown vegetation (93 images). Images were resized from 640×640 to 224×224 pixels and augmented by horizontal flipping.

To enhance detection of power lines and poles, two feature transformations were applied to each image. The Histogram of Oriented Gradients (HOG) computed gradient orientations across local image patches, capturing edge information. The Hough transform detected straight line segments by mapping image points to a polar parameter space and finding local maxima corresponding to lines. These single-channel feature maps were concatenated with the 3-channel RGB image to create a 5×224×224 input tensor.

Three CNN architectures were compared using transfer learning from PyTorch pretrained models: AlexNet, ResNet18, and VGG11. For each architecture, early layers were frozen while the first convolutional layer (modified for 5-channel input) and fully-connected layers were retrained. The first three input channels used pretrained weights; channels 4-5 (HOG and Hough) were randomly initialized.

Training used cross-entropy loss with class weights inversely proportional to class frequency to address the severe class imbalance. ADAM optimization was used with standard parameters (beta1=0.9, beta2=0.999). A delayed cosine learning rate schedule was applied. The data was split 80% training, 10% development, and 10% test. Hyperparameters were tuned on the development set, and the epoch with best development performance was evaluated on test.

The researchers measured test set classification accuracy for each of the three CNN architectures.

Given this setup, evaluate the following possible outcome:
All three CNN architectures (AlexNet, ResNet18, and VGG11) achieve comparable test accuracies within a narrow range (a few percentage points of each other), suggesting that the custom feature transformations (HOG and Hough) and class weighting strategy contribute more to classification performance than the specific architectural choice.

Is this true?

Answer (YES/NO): NO